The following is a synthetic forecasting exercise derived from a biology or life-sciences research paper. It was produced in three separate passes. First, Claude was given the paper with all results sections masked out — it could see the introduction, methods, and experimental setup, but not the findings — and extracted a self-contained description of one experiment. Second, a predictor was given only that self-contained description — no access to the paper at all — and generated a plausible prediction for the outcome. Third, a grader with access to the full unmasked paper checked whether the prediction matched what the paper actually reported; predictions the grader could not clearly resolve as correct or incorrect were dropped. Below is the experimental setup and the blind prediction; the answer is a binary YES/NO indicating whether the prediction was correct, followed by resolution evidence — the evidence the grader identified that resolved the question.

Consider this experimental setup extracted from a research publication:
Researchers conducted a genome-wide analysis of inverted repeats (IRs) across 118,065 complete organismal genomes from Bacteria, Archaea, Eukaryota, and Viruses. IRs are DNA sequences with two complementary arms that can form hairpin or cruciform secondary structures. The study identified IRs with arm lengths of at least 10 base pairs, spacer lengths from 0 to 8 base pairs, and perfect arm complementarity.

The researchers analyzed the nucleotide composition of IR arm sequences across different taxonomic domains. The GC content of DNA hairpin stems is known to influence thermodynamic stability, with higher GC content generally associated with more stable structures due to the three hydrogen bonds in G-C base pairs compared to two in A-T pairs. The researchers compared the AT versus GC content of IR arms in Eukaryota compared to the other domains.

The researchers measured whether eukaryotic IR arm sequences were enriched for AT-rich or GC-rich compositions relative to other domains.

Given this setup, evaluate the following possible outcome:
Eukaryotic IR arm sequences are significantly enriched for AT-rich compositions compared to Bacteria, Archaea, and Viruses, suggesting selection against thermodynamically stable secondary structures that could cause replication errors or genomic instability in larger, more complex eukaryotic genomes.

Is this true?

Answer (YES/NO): YES